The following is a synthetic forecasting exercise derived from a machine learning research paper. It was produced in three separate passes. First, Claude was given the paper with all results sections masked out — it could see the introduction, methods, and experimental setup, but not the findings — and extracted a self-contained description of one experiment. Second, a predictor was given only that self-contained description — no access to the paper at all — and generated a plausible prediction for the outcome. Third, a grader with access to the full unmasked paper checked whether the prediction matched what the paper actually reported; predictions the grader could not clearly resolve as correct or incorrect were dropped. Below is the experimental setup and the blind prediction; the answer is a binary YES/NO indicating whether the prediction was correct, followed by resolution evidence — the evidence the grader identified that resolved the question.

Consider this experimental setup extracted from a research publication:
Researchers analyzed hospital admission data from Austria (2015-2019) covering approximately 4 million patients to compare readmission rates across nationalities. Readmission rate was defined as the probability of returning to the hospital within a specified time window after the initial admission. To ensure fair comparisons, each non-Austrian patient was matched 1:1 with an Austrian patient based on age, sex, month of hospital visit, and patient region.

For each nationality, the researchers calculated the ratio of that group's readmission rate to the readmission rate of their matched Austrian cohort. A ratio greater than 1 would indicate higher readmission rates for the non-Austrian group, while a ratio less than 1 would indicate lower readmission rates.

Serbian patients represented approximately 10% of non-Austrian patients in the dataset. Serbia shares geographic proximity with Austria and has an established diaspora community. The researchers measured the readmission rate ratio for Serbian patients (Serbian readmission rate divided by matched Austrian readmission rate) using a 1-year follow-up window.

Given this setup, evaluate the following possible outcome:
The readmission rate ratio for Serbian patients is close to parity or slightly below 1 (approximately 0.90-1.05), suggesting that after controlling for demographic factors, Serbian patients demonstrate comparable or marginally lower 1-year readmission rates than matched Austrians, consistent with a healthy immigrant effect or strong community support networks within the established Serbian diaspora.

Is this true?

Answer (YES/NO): NO